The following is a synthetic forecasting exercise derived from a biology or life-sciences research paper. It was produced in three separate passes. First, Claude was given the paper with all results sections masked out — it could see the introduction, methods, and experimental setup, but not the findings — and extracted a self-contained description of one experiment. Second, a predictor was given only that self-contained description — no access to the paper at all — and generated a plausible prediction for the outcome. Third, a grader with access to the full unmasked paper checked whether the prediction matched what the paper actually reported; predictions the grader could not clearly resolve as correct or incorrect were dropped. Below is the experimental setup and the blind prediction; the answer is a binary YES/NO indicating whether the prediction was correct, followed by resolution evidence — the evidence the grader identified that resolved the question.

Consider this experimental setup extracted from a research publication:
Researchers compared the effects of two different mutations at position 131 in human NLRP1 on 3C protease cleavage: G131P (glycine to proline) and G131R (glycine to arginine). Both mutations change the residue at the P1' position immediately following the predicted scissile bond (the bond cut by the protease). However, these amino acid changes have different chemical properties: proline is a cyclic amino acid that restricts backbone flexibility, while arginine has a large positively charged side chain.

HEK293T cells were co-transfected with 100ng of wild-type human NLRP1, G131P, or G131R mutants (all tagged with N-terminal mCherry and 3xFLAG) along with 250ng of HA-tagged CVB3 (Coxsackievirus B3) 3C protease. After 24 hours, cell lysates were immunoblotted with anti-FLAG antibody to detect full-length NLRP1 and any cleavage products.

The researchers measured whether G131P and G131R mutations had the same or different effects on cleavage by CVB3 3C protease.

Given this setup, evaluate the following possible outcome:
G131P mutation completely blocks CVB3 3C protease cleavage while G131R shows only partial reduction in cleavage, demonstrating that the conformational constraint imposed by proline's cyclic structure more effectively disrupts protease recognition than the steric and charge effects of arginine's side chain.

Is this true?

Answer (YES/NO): NO